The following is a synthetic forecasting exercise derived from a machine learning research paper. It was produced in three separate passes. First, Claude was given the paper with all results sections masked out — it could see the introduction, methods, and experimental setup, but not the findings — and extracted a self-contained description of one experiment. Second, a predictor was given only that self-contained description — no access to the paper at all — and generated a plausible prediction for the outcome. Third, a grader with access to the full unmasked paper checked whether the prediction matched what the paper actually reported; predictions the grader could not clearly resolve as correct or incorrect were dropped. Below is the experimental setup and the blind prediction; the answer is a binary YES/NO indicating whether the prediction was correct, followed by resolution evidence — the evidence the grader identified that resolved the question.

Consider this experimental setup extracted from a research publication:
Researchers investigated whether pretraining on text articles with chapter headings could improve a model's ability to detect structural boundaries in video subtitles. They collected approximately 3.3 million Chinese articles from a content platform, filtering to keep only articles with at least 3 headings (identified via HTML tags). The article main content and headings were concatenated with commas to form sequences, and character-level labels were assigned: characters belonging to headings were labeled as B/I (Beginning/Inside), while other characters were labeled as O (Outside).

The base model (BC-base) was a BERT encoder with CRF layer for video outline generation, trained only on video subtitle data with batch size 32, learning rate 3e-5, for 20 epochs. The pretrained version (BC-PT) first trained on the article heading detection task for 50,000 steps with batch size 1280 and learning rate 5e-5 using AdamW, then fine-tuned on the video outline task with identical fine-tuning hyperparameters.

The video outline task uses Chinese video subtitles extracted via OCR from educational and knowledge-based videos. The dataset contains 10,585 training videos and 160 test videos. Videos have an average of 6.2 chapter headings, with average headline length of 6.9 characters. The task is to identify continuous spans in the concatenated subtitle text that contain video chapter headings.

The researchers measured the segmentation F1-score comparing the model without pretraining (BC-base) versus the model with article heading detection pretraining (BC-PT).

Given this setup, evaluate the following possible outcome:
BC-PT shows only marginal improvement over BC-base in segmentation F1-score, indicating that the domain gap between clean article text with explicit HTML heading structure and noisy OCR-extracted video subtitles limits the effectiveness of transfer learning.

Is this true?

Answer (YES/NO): NO